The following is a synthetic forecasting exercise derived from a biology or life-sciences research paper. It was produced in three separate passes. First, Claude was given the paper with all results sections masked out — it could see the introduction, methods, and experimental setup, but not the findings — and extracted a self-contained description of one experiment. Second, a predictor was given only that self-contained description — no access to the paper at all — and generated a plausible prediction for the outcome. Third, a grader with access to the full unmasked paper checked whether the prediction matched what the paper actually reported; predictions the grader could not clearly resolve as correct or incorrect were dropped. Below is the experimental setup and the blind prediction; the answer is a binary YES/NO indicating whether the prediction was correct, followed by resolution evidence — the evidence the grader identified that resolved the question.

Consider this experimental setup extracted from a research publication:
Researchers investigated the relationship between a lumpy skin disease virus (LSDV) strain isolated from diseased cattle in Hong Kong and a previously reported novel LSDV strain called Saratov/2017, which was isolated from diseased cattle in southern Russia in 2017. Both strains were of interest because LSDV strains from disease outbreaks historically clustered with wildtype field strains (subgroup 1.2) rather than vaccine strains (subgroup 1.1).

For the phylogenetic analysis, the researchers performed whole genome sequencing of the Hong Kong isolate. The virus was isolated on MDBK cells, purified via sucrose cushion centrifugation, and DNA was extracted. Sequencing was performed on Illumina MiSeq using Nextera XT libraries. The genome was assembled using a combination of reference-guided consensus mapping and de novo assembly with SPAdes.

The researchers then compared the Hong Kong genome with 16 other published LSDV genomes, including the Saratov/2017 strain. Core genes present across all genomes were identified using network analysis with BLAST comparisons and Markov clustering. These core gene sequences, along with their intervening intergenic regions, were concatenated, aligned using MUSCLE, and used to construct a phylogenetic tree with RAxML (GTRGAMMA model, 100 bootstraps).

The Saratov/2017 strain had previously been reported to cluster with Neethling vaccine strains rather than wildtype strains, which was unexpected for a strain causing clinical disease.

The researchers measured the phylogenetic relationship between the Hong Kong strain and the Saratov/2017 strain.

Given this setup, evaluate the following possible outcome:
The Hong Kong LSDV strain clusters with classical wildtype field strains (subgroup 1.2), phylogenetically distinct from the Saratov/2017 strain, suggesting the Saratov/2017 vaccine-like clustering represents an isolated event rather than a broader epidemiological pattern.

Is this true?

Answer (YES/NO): NO